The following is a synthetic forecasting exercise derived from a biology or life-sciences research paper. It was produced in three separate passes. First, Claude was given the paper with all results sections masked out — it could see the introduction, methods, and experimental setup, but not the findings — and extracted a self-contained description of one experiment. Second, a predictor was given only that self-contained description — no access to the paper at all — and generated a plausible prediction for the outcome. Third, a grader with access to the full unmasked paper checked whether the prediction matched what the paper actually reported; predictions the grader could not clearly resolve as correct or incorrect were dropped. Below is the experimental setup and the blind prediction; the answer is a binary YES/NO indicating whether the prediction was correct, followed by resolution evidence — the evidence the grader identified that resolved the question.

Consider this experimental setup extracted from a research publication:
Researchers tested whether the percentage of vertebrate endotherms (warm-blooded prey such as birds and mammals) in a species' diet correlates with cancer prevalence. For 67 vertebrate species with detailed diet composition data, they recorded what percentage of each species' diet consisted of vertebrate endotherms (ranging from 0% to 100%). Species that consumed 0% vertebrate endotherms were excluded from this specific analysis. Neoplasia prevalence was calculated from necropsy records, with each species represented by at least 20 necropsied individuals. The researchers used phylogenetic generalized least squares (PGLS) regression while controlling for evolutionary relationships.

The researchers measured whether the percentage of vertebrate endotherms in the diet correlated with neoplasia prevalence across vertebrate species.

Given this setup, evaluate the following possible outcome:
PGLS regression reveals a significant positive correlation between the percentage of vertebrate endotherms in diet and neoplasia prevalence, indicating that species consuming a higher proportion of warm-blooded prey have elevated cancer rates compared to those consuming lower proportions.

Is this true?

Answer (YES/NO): NO